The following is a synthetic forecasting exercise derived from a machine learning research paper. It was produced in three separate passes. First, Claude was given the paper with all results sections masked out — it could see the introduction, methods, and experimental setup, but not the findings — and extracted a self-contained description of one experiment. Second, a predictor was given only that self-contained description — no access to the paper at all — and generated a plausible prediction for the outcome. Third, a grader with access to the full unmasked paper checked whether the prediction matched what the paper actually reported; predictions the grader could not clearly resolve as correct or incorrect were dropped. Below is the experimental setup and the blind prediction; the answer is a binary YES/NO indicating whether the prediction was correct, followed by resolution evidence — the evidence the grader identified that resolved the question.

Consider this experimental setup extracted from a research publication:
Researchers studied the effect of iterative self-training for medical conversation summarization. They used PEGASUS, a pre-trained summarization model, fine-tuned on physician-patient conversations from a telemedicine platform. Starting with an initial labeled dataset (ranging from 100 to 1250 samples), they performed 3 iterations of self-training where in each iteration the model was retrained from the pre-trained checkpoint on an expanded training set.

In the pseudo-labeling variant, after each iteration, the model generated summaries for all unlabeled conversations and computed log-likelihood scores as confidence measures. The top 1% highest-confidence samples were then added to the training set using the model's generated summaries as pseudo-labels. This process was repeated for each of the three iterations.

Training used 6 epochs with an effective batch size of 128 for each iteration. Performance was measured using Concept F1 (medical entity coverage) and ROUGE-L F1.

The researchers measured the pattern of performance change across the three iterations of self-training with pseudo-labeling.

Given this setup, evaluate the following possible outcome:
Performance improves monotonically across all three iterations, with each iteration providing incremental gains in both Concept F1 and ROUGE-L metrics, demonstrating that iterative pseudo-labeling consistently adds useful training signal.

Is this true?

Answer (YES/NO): NO